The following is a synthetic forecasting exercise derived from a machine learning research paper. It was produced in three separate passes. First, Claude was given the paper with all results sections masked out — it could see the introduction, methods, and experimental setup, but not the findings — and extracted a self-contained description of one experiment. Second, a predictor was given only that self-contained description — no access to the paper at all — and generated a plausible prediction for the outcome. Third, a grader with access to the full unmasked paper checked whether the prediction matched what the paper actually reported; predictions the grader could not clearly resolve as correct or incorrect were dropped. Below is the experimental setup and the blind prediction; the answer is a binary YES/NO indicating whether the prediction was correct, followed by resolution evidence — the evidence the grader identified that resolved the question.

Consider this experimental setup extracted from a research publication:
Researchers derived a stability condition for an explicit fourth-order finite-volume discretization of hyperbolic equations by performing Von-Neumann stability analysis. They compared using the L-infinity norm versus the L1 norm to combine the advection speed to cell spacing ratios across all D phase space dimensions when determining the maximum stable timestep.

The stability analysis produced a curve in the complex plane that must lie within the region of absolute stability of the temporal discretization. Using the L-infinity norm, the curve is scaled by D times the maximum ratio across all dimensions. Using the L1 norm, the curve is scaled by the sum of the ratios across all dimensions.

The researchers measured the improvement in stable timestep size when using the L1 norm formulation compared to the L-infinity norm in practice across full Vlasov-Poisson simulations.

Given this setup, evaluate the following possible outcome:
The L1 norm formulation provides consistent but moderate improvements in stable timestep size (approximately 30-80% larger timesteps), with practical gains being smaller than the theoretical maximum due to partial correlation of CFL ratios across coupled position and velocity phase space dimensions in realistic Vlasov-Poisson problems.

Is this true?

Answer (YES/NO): NO